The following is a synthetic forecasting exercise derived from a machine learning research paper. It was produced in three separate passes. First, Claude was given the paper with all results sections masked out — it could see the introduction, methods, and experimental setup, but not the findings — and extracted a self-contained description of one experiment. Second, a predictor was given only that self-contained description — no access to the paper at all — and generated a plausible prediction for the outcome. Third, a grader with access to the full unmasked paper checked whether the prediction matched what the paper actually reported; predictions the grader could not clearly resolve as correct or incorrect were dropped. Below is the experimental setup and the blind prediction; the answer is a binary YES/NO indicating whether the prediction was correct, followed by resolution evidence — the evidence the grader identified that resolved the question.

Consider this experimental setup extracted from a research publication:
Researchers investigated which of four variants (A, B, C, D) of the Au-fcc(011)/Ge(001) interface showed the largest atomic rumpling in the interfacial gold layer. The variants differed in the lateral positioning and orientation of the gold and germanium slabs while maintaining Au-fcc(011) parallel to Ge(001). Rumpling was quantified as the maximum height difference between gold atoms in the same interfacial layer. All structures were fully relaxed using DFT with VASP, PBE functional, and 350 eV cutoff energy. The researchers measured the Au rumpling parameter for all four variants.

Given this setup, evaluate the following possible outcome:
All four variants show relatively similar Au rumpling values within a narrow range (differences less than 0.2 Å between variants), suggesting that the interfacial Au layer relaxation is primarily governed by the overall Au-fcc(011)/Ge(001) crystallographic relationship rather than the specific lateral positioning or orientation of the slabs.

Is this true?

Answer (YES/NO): NO